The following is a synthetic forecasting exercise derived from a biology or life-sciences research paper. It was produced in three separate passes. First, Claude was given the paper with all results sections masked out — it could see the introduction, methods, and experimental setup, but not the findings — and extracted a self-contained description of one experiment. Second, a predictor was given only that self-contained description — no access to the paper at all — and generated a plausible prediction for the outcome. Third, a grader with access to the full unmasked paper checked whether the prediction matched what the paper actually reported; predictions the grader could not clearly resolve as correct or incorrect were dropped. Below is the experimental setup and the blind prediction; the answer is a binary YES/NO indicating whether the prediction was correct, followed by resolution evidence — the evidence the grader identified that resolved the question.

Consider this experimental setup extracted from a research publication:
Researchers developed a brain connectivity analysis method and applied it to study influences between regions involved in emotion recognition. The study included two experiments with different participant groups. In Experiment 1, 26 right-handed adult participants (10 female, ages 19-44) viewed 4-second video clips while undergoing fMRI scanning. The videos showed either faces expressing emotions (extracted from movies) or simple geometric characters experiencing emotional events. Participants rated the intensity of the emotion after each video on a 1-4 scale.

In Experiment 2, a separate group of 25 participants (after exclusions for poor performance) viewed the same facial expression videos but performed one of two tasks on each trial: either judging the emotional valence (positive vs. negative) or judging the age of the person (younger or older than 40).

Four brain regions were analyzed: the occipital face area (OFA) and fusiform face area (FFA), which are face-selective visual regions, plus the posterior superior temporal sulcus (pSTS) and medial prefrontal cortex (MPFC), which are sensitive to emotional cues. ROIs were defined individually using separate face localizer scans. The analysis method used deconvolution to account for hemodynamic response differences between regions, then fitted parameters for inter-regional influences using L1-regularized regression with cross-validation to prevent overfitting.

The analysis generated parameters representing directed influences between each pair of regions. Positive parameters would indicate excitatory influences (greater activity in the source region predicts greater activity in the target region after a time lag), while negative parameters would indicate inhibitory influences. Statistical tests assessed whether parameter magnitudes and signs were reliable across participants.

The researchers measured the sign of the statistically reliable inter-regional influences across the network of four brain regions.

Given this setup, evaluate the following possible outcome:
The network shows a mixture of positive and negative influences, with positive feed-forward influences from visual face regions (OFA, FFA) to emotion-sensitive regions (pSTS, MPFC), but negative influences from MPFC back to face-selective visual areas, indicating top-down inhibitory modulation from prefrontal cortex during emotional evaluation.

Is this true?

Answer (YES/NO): NO